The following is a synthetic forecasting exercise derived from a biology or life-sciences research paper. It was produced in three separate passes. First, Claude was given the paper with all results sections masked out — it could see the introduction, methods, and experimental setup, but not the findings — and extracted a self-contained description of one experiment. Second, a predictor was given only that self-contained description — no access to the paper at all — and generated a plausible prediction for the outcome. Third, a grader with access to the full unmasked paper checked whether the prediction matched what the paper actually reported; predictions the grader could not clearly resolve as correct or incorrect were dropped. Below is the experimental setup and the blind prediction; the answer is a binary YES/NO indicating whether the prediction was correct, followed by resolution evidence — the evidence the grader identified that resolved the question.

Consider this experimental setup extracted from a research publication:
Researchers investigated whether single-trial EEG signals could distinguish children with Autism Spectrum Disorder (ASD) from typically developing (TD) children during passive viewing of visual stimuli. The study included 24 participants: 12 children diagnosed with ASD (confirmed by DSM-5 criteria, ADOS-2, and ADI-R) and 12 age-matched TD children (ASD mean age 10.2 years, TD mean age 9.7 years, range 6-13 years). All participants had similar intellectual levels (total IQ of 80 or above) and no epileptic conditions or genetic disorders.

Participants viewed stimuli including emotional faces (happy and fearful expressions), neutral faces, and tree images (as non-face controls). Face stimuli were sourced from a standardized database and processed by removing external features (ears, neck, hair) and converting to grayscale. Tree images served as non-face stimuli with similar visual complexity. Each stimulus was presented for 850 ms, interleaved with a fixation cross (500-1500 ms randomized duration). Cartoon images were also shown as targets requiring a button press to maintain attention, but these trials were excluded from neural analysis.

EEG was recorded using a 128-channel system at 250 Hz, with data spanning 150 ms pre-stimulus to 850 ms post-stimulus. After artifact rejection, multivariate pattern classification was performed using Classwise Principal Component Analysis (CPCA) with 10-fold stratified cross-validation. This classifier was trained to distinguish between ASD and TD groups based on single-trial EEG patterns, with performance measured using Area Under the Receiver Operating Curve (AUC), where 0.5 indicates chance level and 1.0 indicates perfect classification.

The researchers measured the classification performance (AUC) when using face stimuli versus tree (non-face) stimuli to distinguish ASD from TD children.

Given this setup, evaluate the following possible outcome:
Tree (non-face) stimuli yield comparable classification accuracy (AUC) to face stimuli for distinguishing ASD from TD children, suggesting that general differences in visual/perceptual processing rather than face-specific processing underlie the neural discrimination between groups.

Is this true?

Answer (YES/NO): YES